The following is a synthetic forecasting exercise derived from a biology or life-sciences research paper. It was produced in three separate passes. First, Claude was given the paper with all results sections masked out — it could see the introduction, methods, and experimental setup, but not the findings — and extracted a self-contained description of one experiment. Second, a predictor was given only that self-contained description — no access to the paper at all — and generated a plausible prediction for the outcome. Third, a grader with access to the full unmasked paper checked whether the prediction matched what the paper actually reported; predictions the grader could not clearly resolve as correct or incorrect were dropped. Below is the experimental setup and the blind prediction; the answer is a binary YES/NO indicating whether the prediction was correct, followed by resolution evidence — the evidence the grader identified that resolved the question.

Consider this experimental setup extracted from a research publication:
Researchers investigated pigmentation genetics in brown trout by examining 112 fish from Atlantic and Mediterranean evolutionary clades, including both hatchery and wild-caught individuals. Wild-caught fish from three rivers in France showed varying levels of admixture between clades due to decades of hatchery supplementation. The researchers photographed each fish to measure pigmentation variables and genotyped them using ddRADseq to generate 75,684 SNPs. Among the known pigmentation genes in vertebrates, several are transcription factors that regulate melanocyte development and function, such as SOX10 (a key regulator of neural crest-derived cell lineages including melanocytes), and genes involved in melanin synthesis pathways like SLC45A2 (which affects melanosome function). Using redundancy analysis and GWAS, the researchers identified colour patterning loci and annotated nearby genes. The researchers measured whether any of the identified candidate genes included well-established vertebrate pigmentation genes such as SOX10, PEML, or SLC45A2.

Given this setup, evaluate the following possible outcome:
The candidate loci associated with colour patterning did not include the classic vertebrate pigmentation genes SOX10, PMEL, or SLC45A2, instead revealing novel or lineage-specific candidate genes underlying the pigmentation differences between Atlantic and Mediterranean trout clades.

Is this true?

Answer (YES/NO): NO